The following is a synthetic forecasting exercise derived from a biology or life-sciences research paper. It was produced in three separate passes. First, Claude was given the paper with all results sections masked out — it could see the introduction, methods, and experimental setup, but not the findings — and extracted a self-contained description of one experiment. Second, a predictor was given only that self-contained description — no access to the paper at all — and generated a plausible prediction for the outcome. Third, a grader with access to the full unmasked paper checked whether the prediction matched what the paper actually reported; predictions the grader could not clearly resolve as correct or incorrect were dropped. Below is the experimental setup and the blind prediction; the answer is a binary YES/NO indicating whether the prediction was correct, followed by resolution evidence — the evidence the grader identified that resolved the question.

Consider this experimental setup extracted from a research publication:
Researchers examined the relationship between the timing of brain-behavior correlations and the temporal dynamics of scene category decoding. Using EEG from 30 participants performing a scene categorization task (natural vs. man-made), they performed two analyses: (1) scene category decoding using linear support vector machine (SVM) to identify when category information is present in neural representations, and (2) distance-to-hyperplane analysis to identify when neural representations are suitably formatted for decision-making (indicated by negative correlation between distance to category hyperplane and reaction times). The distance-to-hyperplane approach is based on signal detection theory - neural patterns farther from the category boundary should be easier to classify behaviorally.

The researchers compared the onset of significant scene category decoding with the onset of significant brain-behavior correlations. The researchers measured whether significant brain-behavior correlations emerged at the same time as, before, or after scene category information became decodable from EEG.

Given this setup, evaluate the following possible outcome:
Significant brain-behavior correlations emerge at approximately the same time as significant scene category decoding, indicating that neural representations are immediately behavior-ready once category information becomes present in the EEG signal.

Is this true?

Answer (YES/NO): NO